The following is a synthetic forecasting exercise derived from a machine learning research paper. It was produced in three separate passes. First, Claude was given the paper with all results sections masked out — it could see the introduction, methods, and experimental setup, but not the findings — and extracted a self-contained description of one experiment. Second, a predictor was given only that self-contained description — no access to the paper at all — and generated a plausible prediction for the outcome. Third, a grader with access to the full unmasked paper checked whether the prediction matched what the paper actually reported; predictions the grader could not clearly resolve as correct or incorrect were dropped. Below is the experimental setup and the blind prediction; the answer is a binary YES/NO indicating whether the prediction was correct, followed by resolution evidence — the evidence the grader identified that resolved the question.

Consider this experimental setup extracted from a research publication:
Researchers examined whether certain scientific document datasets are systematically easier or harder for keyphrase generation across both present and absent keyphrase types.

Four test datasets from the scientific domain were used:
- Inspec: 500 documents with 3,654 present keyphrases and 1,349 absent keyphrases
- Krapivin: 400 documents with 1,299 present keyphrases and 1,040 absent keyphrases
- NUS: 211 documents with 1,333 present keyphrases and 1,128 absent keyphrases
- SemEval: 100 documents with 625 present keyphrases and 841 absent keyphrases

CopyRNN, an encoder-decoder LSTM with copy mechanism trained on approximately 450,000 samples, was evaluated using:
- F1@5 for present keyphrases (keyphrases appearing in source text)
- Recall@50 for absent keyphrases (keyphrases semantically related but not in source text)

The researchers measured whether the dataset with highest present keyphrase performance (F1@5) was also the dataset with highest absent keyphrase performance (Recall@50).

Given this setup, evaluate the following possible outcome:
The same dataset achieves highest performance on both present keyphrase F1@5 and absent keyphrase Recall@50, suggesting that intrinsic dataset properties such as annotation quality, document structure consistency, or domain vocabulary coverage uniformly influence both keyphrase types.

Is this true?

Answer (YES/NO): NO